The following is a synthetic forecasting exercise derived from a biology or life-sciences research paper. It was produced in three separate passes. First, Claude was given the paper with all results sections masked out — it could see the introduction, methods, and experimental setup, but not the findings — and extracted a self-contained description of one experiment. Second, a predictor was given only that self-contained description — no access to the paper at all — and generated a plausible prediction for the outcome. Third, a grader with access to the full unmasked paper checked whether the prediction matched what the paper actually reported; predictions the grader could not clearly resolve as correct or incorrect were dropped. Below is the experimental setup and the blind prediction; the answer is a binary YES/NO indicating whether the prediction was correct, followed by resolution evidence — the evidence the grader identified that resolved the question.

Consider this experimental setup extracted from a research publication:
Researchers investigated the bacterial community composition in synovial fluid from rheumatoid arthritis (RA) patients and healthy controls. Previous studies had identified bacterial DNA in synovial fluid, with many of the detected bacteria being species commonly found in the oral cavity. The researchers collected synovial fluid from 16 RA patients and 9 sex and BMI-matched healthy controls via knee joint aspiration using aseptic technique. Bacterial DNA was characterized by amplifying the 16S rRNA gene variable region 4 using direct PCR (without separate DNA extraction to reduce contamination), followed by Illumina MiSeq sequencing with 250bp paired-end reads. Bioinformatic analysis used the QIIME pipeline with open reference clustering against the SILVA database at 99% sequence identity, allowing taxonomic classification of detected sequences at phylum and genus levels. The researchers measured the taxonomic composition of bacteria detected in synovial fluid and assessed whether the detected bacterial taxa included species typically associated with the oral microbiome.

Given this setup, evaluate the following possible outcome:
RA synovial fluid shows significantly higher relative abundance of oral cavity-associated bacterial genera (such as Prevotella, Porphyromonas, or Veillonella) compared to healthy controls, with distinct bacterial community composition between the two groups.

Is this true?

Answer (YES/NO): NO